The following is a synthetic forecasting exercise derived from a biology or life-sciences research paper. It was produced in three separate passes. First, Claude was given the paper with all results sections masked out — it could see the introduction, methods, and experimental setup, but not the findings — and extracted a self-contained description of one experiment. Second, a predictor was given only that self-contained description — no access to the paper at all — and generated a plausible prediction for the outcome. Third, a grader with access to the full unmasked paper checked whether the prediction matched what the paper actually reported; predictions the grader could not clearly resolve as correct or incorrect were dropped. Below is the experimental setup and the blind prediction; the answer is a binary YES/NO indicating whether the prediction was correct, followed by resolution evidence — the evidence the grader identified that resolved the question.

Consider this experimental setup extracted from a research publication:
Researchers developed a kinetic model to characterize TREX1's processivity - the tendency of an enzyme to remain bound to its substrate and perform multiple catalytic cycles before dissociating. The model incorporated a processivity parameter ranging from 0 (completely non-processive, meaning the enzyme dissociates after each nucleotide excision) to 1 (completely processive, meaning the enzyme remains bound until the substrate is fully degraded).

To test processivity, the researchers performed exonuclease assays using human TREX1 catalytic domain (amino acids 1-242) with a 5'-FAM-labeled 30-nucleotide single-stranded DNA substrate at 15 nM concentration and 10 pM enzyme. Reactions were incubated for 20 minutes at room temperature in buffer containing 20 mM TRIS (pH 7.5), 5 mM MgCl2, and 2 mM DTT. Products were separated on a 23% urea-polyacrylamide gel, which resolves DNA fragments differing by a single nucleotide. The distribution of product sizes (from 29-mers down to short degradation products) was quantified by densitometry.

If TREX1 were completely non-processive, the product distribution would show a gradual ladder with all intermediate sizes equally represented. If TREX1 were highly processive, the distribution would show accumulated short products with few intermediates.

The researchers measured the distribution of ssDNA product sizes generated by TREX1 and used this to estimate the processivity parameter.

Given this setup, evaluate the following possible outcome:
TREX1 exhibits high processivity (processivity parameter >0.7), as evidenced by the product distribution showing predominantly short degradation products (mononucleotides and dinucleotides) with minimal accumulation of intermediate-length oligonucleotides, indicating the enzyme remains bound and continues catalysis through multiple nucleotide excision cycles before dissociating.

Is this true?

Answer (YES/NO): NO